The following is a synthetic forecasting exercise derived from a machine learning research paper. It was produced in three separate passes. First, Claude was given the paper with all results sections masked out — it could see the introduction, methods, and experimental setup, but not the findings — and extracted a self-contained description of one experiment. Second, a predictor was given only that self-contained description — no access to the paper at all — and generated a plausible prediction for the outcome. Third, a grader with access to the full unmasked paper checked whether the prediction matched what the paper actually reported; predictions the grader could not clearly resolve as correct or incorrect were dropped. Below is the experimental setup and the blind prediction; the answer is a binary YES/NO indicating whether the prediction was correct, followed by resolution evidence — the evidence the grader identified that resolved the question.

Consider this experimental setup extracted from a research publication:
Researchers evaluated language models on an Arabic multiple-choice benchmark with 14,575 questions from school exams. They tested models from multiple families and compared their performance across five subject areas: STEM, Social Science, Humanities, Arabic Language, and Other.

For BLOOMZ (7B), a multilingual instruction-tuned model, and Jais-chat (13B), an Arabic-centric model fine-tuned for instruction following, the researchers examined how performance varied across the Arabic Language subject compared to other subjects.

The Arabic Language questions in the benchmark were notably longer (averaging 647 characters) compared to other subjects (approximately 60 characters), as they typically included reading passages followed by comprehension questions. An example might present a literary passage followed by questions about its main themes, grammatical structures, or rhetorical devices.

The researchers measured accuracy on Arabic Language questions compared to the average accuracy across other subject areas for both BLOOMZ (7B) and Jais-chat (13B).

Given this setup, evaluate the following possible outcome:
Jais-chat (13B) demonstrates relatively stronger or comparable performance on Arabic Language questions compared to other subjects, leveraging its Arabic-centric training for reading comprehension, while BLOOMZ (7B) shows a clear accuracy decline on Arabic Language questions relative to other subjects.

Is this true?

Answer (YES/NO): NO